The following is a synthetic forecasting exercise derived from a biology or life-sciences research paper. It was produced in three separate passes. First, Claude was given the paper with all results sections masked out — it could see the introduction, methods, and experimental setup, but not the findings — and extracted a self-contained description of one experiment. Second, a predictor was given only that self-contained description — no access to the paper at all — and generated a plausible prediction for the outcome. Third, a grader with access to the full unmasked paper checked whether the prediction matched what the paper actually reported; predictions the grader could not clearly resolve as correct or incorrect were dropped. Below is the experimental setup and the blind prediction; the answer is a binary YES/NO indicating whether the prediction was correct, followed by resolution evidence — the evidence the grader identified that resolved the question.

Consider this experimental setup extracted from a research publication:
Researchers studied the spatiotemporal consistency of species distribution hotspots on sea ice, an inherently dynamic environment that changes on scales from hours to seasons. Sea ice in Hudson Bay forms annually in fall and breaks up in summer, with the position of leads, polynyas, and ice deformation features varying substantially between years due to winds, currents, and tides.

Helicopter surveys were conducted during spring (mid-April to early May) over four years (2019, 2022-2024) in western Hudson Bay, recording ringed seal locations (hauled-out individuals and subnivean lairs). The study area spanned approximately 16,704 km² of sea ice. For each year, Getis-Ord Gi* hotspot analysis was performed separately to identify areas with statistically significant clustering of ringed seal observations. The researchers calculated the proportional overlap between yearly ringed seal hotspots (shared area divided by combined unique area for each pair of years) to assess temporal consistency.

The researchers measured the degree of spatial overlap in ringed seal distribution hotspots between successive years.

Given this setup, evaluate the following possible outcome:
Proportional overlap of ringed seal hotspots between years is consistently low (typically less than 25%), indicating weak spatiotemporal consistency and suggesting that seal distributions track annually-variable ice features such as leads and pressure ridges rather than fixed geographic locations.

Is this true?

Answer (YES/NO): NO